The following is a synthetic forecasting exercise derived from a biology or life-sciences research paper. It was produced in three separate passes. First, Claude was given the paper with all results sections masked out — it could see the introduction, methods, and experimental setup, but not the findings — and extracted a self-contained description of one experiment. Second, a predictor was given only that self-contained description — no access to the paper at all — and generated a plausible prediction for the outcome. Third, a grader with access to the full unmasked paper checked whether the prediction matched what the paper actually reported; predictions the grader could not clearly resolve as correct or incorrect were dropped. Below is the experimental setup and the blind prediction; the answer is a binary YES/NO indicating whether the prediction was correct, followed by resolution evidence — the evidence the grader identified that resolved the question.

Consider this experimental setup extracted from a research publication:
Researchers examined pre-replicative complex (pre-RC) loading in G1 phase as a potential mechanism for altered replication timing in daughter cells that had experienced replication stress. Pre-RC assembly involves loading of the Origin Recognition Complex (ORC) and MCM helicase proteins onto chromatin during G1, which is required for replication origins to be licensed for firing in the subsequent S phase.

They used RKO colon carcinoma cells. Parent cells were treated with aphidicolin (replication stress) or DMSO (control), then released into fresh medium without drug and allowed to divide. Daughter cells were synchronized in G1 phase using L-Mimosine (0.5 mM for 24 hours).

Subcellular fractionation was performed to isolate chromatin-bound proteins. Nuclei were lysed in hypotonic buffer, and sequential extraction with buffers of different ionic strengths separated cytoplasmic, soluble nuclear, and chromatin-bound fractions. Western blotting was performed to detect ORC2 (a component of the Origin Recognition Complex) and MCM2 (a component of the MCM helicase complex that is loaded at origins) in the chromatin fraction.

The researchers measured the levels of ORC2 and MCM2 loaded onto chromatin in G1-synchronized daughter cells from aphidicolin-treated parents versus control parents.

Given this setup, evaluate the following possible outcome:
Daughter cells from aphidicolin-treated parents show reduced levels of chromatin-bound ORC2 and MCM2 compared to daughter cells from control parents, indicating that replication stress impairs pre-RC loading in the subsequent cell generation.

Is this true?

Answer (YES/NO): NO